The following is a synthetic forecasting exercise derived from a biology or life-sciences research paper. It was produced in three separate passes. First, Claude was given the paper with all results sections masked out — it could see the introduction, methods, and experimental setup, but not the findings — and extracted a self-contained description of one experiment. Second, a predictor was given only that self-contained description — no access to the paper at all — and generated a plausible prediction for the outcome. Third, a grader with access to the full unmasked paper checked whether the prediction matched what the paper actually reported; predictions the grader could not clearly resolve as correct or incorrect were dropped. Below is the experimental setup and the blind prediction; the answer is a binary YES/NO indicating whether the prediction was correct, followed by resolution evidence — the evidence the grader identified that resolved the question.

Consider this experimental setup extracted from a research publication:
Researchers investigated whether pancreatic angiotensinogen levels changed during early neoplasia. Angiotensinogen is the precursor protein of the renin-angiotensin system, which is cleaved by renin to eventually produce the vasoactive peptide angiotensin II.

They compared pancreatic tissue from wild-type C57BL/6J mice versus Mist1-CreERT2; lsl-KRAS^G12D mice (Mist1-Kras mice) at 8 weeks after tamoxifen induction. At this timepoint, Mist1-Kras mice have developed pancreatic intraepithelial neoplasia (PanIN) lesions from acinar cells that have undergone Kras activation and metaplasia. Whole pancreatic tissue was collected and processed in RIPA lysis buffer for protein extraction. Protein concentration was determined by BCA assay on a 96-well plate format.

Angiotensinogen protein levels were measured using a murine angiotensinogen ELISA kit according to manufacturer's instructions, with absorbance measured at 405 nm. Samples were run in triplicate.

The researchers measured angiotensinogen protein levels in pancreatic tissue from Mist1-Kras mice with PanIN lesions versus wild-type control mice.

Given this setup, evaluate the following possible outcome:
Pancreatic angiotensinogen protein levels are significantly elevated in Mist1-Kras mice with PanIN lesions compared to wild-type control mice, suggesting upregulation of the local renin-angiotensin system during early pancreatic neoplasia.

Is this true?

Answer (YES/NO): NO